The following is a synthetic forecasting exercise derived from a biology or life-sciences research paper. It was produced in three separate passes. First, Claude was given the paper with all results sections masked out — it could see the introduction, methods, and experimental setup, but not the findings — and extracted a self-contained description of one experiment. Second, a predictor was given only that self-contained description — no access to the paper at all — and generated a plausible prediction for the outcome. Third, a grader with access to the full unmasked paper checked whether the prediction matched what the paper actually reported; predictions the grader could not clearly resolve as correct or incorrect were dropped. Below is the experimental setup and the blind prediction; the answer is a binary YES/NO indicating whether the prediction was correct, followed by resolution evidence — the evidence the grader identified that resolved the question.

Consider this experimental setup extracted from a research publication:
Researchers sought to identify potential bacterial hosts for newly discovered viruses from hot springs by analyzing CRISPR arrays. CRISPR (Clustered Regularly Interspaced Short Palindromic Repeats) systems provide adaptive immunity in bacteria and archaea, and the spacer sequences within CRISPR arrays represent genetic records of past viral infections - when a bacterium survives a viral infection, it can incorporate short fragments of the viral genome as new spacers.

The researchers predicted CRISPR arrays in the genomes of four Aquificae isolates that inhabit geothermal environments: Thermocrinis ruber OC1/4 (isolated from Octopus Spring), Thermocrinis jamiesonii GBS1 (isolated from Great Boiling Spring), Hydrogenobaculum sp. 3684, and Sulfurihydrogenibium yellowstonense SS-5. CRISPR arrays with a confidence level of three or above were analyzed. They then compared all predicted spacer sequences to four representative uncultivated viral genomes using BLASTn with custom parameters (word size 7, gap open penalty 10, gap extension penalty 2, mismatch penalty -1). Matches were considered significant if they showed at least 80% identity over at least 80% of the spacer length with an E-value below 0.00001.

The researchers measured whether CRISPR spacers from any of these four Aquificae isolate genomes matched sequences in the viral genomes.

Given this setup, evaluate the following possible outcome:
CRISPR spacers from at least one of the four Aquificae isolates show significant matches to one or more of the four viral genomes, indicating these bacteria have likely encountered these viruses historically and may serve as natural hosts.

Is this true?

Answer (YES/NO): YES